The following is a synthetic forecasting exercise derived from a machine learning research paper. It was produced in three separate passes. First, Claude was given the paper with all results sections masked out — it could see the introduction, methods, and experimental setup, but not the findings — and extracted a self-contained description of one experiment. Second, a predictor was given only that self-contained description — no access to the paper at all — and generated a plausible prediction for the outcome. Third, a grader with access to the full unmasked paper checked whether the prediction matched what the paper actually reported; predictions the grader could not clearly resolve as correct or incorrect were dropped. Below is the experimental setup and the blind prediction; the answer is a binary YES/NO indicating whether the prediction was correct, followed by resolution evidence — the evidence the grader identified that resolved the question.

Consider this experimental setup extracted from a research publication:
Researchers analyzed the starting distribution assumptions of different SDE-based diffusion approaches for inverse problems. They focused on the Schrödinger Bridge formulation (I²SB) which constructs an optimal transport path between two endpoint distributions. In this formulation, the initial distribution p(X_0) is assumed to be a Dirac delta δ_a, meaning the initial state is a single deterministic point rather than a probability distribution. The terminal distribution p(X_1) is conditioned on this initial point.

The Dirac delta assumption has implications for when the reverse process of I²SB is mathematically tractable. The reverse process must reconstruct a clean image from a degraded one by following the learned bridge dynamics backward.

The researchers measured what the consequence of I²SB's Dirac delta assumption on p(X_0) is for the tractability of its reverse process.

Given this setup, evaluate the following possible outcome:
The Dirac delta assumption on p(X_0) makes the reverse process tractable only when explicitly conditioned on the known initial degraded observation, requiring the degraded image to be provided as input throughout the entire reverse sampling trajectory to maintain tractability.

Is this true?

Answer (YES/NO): NO